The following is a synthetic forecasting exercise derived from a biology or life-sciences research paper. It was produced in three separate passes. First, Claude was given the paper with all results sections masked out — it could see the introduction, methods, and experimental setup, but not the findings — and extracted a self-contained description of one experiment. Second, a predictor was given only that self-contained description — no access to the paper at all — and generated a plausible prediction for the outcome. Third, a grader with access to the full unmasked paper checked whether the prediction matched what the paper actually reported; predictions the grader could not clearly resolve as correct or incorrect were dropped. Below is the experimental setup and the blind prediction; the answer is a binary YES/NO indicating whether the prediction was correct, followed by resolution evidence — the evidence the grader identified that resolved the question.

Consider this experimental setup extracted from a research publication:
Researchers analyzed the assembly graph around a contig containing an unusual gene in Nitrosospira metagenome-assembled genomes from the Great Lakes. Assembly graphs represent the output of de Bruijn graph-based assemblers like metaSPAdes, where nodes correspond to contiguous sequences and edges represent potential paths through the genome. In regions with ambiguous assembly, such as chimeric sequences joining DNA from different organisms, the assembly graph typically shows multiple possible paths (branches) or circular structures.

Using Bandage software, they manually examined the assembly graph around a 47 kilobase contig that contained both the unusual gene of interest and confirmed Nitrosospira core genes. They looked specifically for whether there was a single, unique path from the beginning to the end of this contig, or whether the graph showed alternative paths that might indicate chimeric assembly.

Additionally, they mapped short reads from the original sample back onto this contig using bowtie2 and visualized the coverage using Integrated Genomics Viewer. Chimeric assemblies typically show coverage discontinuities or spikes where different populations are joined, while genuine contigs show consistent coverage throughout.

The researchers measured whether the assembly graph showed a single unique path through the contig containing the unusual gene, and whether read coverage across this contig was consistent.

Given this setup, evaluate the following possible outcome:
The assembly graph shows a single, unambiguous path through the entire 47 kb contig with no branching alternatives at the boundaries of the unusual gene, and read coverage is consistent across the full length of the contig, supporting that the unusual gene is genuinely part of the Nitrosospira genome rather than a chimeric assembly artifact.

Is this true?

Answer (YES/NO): YES